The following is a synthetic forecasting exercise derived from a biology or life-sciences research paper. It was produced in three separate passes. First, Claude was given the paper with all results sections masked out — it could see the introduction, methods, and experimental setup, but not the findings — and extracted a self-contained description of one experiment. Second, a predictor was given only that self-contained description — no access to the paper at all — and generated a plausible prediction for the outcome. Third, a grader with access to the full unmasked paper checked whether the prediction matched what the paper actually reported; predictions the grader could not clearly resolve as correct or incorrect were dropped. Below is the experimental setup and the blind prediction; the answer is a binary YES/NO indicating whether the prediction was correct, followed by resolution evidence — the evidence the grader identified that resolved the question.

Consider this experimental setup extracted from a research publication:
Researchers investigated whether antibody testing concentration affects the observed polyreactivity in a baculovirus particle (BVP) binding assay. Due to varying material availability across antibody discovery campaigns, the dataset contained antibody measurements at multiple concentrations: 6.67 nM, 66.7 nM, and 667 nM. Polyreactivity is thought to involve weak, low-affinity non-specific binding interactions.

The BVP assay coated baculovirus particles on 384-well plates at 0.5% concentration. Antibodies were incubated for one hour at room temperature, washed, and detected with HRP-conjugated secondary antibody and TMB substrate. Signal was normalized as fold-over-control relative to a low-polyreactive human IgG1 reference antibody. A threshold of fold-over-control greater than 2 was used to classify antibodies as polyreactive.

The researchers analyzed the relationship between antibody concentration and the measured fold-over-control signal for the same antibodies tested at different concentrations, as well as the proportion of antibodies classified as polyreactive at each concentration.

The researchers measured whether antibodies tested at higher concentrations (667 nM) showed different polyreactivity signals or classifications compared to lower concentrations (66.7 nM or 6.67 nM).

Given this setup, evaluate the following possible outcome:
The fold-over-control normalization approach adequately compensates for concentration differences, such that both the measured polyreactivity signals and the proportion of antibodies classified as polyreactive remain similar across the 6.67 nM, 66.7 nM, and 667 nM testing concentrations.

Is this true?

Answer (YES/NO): NO